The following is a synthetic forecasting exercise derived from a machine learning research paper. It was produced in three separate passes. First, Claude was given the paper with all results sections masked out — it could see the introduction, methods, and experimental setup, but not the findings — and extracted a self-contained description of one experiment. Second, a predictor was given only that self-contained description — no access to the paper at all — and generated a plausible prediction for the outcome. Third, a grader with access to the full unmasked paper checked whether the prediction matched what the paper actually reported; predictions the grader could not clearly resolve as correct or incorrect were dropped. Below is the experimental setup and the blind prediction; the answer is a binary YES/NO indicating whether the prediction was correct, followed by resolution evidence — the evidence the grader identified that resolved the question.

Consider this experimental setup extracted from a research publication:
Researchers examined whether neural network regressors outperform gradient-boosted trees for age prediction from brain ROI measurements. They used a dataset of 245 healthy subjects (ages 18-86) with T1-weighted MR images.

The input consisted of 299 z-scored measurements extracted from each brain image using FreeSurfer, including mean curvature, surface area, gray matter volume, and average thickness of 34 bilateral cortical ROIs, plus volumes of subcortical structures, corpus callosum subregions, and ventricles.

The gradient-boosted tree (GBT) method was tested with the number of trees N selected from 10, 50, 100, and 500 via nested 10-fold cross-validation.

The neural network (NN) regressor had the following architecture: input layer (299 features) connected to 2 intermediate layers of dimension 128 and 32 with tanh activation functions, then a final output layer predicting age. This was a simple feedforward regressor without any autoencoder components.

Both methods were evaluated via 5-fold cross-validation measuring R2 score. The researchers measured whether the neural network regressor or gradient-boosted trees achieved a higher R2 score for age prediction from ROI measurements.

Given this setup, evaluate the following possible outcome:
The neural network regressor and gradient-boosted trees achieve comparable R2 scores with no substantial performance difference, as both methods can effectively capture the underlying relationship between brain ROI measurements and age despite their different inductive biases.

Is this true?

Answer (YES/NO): NO